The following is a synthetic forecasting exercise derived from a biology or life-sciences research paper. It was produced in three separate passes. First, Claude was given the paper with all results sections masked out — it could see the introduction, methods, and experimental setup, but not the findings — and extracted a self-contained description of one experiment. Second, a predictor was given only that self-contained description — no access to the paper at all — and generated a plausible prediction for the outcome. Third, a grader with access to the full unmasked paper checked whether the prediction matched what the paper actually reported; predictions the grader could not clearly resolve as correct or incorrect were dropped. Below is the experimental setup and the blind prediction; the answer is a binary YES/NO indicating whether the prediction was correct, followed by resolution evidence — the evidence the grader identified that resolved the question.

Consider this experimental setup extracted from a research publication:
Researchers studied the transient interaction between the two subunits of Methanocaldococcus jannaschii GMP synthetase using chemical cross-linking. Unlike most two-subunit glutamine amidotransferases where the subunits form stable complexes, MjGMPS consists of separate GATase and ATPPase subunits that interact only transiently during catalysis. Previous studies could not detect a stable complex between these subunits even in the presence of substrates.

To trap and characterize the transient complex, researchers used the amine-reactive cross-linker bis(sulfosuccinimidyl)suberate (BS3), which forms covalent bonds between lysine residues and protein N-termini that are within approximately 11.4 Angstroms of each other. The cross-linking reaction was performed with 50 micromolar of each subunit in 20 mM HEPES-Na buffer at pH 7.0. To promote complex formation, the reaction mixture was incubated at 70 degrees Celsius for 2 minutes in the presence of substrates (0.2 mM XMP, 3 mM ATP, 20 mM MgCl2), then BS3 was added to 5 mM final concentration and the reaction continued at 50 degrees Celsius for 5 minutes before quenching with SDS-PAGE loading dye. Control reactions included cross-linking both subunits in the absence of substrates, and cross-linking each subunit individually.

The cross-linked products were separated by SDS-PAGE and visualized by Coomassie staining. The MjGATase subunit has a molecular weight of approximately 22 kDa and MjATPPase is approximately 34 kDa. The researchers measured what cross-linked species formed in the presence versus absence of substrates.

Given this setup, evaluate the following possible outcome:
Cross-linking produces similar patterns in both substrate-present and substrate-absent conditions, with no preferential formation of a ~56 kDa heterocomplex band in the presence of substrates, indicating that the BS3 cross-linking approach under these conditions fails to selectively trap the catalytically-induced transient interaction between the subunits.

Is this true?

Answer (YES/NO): NO